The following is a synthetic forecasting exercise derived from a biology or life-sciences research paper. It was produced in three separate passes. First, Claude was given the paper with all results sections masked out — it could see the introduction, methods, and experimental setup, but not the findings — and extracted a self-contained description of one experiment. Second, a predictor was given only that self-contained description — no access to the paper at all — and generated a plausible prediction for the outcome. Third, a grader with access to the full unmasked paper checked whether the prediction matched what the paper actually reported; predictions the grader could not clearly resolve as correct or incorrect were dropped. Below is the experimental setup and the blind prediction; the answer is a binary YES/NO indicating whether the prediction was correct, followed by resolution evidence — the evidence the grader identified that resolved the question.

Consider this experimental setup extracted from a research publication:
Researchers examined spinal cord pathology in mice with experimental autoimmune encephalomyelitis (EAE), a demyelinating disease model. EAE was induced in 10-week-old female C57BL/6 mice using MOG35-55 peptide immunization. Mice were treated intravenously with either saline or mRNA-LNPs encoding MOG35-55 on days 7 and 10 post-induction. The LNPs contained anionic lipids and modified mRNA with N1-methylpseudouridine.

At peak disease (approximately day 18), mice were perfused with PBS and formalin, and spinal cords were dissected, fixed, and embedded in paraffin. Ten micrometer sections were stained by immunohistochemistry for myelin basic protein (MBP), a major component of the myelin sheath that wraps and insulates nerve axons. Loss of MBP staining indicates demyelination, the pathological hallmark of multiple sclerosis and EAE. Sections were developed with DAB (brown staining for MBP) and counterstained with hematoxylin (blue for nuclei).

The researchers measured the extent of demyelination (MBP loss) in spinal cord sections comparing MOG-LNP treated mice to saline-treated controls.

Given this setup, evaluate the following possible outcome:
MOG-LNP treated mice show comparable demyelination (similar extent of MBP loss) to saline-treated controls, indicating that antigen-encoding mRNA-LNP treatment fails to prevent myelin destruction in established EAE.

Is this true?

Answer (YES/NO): NO